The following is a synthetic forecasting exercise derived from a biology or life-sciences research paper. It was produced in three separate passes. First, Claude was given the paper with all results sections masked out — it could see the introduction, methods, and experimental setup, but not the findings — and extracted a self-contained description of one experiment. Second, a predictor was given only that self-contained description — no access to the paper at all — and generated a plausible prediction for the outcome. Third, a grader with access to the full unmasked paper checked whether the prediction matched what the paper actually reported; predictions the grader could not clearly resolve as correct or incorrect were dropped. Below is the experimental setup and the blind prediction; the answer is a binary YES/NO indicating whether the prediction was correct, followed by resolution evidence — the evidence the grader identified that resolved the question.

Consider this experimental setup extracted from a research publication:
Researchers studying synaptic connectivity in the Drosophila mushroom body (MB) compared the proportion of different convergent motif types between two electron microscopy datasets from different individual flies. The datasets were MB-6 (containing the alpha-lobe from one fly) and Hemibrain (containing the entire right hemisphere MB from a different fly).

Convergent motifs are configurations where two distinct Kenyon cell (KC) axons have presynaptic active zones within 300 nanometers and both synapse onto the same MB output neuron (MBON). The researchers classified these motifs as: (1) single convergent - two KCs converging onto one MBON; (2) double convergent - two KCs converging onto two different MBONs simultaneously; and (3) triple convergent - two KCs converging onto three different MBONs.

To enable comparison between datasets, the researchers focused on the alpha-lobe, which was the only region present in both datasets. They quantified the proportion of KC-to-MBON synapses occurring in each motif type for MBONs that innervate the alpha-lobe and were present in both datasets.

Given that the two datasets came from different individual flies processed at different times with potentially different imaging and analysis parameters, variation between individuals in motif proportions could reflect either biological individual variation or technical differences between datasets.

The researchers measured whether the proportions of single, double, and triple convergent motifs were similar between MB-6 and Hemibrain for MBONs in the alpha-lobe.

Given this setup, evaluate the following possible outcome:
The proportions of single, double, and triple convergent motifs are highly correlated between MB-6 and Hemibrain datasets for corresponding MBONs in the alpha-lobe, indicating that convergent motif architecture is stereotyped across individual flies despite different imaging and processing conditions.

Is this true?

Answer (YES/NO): YES